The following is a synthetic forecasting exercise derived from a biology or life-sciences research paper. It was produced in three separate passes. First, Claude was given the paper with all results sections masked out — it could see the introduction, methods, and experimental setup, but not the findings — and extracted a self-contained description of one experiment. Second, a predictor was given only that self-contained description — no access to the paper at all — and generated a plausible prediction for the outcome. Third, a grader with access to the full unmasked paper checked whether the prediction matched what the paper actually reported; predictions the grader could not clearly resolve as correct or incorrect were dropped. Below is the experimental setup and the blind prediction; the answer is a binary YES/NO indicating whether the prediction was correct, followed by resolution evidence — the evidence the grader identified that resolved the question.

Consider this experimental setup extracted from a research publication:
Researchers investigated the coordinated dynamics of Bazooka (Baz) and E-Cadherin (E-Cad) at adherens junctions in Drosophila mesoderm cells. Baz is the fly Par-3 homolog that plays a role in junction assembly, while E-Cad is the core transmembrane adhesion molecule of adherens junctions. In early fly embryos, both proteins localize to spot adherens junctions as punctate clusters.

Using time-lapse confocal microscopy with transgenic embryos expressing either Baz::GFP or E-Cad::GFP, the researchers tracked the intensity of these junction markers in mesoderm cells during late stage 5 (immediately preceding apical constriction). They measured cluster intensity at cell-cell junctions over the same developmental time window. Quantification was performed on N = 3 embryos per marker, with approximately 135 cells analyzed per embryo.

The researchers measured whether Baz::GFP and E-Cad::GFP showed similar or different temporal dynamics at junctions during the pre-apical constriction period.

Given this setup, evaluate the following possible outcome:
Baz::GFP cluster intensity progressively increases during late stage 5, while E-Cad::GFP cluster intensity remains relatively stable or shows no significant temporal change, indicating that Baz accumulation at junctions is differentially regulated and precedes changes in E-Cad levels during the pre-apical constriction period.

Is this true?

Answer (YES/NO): NO